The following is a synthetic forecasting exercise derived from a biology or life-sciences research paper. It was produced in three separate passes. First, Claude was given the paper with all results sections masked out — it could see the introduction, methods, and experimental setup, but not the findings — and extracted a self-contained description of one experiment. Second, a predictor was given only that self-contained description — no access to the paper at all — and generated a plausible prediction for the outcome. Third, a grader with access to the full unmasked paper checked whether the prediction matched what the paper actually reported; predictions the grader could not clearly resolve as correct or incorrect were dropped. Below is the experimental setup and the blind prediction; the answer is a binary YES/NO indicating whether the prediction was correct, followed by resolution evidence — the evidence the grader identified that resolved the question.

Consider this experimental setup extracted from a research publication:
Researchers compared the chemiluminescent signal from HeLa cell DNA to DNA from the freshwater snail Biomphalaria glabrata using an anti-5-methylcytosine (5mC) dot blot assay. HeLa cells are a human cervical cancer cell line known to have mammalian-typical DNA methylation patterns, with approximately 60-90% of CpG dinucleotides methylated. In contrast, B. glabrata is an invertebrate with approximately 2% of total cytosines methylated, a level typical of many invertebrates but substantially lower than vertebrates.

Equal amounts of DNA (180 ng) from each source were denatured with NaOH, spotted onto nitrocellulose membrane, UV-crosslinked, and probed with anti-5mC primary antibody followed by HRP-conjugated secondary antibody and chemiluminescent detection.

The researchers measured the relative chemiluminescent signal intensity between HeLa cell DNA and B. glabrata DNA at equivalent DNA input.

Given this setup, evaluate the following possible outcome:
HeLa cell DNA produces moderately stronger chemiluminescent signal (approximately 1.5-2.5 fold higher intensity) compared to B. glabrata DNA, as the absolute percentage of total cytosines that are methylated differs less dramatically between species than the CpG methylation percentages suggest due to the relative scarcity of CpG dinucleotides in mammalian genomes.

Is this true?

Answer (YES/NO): NO